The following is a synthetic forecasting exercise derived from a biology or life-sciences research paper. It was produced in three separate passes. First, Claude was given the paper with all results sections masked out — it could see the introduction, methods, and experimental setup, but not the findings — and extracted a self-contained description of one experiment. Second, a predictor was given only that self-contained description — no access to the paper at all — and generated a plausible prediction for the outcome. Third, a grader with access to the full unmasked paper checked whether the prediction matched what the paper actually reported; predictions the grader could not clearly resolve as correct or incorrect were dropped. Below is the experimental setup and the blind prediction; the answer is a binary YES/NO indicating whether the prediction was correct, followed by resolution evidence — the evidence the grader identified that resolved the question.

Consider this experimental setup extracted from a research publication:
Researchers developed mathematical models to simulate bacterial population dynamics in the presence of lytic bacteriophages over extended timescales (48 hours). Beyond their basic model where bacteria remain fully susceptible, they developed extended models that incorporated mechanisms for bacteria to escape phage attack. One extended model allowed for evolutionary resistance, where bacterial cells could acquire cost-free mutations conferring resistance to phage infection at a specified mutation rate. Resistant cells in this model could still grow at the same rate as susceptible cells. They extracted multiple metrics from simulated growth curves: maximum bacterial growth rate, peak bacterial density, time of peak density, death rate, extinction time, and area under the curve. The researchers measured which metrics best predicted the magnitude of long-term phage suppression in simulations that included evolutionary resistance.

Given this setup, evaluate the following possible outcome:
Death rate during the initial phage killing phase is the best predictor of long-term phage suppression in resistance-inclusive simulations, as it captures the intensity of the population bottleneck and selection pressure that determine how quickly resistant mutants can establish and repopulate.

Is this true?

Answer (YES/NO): NO